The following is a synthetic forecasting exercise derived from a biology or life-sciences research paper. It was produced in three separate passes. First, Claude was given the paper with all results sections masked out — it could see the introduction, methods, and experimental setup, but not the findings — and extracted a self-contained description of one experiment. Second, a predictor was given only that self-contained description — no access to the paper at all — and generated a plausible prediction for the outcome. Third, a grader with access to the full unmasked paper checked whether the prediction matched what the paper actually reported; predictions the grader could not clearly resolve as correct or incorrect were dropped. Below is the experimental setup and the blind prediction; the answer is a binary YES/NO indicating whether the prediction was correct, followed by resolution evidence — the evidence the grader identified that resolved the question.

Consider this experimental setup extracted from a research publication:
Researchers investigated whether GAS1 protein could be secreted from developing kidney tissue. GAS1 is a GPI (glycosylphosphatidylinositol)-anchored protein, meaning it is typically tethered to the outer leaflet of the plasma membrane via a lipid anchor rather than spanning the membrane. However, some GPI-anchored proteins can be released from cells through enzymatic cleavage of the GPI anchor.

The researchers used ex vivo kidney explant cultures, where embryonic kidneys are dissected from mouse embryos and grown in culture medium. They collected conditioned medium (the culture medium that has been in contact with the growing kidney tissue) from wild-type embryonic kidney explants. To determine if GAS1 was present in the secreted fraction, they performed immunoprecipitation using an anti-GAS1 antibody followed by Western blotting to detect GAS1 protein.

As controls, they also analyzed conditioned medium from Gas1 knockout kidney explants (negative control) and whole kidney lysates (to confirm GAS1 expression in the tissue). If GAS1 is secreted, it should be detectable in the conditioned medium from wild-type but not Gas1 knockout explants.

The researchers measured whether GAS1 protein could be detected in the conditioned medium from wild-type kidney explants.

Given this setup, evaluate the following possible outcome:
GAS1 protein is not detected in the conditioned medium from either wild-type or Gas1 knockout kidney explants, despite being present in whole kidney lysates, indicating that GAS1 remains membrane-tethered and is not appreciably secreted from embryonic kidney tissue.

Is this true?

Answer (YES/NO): NO